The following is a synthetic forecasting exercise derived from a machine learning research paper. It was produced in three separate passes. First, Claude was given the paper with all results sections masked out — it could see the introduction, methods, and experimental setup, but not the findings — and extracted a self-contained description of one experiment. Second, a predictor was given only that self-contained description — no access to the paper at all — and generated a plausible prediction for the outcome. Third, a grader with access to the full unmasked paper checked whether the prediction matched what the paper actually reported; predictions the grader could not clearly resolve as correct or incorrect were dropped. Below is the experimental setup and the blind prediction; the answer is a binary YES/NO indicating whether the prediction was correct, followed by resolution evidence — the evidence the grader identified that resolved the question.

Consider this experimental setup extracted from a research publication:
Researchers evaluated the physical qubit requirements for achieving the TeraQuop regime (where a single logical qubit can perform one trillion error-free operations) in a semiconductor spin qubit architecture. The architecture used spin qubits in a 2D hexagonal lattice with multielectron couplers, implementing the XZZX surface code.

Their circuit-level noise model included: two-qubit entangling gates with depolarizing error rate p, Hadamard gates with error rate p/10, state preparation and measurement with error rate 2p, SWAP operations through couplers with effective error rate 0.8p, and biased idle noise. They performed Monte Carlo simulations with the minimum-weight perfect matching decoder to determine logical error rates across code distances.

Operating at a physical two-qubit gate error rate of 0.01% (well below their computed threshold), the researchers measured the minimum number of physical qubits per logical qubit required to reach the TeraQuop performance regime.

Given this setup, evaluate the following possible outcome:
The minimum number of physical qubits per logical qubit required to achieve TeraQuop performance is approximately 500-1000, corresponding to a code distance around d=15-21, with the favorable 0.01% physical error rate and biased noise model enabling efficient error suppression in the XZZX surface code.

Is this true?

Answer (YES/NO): NO